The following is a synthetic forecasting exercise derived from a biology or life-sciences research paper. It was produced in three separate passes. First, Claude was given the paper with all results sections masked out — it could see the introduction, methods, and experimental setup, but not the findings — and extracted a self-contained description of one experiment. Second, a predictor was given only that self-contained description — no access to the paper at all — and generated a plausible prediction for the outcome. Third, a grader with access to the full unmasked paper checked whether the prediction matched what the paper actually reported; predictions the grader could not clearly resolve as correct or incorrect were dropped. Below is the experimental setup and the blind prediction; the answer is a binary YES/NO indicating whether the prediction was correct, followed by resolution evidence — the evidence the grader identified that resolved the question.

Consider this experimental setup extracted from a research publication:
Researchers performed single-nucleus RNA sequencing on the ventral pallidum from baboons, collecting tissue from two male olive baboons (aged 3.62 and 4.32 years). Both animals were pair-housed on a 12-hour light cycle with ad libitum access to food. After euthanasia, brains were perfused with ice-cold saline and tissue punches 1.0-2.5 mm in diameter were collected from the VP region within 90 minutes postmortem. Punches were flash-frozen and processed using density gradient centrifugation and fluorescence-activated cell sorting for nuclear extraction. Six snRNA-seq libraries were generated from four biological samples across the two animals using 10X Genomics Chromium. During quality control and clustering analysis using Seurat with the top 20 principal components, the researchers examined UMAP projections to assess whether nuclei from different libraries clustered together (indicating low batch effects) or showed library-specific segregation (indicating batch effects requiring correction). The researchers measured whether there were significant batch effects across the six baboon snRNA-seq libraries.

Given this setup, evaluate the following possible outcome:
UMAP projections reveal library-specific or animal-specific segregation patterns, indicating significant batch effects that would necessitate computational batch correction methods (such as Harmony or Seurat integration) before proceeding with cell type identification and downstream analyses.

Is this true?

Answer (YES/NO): NO